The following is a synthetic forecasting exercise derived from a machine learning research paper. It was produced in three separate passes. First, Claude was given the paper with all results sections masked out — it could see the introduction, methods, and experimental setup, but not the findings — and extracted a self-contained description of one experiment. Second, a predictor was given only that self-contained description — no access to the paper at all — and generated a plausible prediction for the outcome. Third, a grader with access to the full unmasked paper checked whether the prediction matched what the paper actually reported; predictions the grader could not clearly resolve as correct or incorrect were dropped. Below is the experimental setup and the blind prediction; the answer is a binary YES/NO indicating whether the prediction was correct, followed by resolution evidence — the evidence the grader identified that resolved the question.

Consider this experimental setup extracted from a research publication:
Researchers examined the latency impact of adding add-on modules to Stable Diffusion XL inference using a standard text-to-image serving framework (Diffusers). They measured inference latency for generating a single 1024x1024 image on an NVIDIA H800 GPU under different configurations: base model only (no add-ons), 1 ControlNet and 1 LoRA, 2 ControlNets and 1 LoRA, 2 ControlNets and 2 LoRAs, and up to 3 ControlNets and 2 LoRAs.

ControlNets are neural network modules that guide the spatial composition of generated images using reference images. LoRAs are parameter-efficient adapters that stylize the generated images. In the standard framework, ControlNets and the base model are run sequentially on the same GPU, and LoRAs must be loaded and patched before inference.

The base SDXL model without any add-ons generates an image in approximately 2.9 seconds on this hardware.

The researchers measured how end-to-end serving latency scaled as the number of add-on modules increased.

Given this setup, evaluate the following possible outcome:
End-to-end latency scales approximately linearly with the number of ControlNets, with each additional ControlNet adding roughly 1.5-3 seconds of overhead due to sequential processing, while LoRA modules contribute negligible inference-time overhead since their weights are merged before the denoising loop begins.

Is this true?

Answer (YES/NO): NO